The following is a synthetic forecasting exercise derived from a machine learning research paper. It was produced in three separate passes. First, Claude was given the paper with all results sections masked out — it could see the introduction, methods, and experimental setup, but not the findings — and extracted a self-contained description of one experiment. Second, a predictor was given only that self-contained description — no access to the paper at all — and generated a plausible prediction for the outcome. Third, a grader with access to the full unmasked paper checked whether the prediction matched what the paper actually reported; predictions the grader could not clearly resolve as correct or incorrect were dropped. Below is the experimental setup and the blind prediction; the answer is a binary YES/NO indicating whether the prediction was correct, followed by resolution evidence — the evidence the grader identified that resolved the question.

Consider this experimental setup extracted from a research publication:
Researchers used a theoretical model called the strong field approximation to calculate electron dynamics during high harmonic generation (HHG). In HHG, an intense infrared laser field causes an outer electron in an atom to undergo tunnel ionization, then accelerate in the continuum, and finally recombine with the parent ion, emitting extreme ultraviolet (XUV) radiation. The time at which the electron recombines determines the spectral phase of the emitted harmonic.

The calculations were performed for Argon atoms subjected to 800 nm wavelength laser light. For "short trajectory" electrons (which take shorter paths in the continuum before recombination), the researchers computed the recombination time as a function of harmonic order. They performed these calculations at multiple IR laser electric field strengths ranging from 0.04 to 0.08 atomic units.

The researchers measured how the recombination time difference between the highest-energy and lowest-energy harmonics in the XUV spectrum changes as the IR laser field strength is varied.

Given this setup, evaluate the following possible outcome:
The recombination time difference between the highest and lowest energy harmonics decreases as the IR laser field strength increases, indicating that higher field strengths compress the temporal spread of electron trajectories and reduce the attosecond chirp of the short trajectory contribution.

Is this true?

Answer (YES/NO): NO